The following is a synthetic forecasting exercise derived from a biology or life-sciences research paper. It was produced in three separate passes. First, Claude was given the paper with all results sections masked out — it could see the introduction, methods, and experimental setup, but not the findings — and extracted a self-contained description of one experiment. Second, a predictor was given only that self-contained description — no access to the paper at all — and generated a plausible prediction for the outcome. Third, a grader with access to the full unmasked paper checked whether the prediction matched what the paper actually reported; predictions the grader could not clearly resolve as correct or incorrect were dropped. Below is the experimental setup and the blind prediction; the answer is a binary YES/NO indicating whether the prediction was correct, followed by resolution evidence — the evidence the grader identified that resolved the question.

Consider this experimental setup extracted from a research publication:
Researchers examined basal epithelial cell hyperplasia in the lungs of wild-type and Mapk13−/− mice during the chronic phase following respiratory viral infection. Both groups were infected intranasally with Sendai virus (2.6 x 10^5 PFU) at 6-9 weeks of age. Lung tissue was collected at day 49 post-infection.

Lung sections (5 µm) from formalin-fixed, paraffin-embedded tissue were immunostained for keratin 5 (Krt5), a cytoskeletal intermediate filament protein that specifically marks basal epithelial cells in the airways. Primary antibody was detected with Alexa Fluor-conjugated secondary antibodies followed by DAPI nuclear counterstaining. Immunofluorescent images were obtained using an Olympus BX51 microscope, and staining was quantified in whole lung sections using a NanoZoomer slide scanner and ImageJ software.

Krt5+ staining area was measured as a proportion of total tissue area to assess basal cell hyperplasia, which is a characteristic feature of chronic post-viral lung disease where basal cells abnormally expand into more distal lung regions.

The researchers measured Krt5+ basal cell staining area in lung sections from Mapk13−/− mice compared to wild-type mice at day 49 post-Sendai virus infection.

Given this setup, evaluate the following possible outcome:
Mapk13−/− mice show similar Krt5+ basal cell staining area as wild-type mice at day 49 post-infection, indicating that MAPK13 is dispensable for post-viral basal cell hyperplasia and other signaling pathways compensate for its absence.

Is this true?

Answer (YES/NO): NO